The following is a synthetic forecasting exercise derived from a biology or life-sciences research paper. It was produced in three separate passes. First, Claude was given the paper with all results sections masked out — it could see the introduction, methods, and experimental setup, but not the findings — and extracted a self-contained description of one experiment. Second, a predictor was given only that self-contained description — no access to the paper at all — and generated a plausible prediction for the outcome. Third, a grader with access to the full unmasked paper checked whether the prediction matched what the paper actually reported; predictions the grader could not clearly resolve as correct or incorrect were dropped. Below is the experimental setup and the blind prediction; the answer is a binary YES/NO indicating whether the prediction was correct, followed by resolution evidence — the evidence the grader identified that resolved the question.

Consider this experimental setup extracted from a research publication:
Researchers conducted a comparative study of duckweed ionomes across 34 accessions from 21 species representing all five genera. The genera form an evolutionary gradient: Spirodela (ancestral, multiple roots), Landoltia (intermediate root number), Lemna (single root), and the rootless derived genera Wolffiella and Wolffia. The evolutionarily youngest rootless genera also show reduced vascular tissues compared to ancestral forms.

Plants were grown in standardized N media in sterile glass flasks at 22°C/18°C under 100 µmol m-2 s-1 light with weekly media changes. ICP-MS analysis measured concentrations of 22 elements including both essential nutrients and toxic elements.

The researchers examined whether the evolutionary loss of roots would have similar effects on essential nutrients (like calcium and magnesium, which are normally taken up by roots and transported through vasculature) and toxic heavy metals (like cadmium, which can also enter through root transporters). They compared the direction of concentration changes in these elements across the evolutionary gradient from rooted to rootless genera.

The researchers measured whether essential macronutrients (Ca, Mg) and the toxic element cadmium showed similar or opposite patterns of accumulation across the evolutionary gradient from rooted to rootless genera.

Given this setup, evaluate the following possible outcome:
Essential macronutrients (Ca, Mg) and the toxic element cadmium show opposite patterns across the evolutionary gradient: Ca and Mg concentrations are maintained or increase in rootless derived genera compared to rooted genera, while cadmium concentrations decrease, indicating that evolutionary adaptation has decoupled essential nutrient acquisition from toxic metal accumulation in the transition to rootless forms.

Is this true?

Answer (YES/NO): NO